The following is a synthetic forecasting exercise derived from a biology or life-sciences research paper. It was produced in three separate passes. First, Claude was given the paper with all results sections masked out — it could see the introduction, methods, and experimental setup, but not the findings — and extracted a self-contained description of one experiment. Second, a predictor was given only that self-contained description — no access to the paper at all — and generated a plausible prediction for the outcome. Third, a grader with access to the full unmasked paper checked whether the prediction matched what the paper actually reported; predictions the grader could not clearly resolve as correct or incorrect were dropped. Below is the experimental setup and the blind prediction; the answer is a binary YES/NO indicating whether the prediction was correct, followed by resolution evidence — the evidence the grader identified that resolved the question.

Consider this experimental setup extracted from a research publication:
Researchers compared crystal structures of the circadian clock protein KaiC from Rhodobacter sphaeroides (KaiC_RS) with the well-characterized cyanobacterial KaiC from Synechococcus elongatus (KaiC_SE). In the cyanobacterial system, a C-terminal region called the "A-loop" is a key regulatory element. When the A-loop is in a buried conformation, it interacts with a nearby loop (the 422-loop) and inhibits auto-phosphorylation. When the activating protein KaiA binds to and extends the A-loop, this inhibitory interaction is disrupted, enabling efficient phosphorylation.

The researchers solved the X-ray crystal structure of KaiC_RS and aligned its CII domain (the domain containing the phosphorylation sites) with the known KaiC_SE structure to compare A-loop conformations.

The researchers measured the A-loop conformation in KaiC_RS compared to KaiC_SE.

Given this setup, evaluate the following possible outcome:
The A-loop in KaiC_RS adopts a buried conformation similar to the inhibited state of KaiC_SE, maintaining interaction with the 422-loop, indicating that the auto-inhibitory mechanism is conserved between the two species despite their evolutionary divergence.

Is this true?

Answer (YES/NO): NO